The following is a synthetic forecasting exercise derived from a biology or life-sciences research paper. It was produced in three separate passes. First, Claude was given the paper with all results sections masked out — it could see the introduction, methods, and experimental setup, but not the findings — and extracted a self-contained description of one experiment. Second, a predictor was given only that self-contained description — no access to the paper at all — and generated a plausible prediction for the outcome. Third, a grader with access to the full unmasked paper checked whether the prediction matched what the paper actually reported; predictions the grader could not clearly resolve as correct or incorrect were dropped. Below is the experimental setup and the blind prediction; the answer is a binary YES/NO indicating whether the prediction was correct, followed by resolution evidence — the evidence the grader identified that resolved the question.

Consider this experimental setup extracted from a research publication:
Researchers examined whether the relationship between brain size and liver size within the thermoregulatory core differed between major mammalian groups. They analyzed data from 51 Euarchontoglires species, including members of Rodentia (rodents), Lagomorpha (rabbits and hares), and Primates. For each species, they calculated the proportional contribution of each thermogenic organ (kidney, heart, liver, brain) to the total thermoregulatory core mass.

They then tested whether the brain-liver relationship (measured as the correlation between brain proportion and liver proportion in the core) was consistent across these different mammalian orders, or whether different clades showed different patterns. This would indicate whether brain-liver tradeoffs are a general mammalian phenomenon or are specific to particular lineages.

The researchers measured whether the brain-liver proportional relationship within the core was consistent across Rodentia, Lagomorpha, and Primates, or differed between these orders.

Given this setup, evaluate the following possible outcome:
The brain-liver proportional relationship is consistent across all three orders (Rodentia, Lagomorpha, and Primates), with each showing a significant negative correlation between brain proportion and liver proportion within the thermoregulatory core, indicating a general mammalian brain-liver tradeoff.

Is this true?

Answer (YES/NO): YES